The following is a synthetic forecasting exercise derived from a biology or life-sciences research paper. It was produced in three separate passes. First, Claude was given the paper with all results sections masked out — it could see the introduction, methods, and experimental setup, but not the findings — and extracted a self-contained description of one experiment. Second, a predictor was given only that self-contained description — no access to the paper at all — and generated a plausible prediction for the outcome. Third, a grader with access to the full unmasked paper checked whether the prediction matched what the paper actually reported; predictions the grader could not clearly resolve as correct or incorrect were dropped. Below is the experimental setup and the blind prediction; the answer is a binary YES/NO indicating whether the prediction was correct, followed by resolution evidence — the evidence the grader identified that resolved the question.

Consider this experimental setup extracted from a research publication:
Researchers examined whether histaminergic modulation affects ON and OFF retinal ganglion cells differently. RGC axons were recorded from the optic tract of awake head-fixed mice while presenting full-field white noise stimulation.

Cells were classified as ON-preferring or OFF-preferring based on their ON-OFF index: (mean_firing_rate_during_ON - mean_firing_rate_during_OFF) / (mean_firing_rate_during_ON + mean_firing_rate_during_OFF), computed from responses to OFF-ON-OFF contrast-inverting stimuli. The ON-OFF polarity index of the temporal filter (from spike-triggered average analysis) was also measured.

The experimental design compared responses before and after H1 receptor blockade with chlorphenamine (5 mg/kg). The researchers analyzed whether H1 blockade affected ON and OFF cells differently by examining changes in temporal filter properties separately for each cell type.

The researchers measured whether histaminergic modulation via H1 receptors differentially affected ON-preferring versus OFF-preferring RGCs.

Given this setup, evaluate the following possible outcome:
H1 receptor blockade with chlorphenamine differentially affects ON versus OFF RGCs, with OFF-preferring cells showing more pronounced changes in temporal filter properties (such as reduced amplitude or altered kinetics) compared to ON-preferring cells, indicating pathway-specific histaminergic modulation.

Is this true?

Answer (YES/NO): NO